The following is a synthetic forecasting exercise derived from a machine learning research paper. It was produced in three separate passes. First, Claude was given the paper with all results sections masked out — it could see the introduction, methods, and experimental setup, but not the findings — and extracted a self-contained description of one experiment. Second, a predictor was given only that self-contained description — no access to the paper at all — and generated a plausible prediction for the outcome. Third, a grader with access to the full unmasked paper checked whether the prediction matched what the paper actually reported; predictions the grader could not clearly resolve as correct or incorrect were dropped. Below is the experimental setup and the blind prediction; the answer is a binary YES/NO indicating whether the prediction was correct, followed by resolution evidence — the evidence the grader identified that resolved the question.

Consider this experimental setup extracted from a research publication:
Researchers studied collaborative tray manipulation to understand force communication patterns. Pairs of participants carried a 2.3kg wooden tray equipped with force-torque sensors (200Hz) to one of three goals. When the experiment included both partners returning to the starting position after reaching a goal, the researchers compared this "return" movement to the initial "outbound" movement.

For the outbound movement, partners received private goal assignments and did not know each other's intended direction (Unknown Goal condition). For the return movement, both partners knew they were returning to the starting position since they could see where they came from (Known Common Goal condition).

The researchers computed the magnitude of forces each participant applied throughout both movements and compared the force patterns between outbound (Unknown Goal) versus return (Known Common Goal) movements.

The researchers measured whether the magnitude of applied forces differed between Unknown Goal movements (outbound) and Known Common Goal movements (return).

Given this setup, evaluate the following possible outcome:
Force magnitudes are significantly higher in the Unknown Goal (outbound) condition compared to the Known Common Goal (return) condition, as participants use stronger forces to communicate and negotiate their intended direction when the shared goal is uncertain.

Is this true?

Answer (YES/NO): YES